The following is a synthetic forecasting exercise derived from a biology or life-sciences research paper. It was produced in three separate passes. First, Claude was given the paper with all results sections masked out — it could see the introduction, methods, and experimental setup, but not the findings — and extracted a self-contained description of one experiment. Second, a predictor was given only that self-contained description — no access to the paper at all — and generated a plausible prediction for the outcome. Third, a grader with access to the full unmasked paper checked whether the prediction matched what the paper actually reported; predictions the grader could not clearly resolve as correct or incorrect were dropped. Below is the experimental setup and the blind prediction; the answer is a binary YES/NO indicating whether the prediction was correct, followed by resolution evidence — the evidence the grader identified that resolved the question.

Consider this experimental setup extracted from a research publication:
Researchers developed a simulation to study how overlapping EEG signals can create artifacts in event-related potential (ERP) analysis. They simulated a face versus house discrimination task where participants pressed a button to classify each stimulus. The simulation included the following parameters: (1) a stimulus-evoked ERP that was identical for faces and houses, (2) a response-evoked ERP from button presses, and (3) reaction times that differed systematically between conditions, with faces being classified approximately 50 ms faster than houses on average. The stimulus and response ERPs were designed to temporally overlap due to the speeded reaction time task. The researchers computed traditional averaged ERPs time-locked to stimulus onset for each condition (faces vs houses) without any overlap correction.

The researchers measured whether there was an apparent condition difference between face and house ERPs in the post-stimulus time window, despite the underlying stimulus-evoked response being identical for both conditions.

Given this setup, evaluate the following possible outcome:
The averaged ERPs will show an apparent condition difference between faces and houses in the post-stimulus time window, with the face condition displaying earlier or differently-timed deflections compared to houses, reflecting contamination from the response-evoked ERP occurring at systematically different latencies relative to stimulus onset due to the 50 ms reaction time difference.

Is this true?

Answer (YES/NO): YES